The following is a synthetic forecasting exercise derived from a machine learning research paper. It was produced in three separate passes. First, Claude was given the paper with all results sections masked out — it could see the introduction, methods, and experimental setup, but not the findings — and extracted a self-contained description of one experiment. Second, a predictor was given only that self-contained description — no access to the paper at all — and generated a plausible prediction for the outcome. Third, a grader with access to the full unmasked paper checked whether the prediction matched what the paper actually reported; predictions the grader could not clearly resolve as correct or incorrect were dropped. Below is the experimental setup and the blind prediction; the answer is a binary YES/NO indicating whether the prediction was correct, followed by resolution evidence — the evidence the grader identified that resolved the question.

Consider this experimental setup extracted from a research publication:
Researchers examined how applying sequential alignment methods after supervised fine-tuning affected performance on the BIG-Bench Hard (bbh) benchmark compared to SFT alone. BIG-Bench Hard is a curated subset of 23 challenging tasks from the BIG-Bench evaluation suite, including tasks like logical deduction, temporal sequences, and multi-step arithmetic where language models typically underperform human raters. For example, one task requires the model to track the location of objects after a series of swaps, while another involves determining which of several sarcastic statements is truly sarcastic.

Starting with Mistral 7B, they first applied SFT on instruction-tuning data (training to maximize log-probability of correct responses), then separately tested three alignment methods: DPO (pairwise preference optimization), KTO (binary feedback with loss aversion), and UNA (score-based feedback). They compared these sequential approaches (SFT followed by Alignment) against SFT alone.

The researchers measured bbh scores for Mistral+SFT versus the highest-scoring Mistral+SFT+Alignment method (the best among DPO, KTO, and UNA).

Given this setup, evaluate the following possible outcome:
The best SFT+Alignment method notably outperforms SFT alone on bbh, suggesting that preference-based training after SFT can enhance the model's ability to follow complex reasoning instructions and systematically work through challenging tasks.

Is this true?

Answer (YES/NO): NO